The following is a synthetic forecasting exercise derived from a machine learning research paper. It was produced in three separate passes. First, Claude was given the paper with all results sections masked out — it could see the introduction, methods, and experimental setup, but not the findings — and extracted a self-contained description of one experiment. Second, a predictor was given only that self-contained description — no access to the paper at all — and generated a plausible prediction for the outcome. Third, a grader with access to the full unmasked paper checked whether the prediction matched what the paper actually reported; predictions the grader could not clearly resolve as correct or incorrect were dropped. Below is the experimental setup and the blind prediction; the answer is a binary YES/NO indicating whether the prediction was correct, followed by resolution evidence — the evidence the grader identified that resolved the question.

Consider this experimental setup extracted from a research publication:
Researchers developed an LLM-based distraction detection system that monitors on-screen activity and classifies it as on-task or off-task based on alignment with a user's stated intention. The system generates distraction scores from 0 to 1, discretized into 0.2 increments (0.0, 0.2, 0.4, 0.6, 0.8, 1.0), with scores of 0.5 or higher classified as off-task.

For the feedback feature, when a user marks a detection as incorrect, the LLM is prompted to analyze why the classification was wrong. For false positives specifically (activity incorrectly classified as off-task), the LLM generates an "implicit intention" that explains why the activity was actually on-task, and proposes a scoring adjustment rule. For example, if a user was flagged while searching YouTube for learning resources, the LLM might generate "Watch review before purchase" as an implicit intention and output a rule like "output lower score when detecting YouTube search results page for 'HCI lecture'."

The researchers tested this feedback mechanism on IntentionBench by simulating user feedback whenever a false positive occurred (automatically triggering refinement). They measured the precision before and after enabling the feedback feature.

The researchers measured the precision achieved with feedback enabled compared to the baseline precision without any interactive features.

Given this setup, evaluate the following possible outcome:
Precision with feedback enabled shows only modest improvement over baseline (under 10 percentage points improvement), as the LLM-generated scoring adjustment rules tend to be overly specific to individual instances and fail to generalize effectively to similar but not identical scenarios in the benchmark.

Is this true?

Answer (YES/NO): NO